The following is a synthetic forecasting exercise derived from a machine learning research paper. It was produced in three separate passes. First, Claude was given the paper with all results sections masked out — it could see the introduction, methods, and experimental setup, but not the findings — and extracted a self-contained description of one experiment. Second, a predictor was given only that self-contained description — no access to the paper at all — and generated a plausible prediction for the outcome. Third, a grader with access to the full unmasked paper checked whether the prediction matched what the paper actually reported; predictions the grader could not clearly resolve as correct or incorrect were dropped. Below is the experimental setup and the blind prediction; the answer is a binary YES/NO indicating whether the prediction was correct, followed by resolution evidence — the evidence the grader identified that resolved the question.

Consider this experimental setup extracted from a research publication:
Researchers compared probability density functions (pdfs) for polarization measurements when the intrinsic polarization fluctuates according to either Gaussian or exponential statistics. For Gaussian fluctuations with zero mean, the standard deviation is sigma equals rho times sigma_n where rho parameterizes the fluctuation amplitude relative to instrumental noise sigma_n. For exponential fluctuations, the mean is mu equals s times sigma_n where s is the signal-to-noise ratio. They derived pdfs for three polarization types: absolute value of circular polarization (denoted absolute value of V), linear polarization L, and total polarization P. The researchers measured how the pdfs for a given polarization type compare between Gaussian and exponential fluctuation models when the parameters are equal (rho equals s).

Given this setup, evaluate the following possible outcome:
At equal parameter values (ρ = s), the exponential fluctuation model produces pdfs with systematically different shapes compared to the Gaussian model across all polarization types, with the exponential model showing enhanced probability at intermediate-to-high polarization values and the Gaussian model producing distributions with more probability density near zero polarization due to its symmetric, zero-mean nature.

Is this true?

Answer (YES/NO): NO